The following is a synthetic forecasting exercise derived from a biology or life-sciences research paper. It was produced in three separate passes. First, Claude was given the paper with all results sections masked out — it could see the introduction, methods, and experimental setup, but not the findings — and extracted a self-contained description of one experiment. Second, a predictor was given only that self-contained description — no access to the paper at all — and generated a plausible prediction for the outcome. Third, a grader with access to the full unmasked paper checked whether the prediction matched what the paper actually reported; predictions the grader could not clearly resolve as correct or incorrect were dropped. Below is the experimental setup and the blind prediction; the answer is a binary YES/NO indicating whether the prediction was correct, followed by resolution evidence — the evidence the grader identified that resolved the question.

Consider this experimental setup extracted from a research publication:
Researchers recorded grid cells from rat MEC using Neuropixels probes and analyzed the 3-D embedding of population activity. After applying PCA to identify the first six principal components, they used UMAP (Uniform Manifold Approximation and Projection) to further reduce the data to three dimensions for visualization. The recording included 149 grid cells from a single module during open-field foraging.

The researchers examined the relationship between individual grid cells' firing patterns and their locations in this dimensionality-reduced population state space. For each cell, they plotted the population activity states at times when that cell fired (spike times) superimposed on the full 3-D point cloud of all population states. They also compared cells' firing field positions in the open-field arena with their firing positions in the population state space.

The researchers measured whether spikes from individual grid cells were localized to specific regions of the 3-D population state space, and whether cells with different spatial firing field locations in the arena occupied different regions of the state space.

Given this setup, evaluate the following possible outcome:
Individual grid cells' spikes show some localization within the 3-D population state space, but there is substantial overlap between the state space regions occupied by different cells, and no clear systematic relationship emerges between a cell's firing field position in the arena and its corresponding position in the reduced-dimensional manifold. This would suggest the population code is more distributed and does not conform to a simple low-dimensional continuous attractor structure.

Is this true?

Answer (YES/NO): NO